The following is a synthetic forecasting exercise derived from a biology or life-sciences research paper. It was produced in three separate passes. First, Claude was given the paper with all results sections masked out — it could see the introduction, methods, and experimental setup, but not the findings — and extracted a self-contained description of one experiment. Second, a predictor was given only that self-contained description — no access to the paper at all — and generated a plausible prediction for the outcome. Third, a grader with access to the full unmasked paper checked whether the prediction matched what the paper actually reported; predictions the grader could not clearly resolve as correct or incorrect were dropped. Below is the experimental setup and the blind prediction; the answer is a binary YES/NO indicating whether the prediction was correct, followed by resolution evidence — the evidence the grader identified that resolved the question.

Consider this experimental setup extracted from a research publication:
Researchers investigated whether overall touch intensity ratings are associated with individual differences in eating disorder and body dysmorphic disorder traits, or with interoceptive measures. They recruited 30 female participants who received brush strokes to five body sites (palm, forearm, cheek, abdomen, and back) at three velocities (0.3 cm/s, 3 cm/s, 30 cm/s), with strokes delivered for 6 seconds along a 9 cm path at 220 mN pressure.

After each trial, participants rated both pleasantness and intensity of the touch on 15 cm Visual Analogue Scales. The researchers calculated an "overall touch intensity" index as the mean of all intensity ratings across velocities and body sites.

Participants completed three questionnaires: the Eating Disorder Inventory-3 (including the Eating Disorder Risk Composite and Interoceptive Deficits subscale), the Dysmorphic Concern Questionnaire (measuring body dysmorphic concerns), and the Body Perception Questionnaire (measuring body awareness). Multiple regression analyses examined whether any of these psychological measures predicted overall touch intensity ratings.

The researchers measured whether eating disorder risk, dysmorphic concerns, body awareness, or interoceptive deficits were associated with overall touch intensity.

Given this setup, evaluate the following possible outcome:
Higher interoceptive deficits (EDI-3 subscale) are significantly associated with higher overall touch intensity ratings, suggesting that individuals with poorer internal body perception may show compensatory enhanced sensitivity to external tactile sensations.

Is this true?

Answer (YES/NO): NO